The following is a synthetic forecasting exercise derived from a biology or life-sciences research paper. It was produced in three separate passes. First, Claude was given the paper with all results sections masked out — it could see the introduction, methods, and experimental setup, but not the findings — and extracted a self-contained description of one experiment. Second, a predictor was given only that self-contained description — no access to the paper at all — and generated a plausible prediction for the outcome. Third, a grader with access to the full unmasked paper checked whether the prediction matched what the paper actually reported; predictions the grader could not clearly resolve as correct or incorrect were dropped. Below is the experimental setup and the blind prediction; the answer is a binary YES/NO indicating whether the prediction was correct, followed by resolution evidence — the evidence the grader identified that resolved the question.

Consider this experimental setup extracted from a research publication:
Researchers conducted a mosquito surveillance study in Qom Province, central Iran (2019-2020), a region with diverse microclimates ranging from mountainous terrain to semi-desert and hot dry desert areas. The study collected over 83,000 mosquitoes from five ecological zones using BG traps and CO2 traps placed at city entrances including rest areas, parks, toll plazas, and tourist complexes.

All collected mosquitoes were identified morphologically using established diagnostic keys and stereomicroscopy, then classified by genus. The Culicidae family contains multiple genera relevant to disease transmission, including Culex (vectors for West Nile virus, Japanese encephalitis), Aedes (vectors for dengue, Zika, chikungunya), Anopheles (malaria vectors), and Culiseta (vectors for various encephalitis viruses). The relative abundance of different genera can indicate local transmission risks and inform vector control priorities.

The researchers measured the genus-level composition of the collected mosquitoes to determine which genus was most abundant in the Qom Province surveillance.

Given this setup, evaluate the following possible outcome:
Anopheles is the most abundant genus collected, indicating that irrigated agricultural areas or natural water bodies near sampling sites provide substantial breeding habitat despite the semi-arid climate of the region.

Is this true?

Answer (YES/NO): NO